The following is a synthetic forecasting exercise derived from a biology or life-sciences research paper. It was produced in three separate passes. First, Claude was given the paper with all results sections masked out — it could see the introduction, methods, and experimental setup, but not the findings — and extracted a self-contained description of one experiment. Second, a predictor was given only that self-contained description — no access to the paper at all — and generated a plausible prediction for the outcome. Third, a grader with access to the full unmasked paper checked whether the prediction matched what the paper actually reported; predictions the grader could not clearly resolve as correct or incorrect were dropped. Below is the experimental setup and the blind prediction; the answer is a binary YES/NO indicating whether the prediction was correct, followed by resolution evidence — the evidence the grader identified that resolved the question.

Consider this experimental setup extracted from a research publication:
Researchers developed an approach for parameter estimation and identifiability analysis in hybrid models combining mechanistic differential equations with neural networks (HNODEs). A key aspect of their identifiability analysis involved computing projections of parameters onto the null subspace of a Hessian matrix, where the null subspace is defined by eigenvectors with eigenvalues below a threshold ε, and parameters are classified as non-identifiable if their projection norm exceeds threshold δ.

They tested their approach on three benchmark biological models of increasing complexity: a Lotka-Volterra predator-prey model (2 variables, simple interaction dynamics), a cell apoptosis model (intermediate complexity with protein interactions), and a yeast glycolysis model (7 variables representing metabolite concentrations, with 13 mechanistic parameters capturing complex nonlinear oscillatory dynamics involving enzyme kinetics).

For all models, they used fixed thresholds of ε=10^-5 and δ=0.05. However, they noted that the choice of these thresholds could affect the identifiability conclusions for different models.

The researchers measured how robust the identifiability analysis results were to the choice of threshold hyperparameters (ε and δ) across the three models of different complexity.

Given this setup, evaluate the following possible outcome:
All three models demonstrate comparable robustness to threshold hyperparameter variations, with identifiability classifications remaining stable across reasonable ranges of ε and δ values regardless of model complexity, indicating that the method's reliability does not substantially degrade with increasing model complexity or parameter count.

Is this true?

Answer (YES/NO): NO